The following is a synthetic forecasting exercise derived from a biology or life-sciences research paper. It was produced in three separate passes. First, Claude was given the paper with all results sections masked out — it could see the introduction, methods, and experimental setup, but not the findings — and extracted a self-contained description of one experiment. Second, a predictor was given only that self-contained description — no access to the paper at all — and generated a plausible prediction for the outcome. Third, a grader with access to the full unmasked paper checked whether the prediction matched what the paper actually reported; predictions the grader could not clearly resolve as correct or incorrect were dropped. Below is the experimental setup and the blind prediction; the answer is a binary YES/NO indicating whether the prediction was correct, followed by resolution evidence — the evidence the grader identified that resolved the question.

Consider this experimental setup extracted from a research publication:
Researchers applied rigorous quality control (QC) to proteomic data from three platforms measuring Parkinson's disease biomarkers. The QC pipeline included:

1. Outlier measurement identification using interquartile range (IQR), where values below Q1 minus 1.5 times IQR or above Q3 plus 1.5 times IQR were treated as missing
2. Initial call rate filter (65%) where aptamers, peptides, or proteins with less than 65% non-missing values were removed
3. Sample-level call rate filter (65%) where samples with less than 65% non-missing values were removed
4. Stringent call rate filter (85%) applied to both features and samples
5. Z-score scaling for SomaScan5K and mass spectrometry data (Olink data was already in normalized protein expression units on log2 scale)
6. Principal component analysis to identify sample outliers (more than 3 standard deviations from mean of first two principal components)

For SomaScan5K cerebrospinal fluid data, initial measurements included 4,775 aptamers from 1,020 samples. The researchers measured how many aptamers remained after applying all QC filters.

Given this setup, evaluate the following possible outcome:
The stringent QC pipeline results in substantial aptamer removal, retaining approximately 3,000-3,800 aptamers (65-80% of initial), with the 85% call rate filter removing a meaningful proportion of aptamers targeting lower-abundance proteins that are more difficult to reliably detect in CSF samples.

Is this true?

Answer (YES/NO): NO